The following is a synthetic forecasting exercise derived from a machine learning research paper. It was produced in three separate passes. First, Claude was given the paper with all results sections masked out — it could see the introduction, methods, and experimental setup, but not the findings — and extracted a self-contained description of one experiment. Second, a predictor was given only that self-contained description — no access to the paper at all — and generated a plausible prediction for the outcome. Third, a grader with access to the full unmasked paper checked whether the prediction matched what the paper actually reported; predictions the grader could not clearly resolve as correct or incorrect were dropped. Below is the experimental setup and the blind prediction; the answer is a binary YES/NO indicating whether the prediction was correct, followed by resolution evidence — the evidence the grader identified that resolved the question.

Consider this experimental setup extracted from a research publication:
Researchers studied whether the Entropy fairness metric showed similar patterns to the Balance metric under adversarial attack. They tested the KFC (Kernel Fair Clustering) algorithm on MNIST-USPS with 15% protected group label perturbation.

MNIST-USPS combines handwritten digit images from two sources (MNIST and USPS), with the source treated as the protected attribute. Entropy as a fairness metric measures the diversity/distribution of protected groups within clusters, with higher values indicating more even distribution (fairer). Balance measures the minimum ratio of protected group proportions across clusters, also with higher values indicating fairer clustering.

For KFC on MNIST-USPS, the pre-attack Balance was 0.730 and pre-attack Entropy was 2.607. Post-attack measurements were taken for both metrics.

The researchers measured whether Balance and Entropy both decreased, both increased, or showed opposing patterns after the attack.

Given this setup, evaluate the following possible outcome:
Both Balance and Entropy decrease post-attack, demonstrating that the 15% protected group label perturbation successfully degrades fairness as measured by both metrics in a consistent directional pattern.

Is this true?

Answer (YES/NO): YES